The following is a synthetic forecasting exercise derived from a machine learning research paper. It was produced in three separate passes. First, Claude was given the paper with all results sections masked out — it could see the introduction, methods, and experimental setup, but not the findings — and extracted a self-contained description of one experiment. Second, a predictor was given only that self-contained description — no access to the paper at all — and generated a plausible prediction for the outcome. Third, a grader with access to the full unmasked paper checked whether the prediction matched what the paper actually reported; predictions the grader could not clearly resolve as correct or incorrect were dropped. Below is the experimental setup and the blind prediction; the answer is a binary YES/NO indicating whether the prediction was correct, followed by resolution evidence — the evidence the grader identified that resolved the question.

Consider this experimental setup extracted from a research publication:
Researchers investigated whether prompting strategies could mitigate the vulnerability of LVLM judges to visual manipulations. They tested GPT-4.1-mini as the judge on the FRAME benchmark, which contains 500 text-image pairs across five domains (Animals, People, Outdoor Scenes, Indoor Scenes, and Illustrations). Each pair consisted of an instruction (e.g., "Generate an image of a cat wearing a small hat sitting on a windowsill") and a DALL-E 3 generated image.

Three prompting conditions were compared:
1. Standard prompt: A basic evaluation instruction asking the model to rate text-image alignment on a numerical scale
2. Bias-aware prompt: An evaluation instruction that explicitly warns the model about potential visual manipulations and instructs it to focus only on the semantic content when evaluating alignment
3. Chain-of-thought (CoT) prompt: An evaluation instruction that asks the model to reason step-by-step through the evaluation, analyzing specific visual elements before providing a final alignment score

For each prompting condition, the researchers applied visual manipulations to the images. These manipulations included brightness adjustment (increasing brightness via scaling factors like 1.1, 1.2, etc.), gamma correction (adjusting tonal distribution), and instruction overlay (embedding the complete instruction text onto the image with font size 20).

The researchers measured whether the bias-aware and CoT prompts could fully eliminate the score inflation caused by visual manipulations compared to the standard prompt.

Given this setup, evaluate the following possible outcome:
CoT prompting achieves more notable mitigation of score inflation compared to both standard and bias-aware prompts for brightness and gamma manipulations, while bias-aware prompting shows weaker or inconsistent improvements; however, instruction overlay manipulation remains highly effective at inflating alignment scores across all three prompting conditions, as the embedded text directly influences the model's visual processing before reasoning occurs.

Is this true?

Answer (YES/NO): NO